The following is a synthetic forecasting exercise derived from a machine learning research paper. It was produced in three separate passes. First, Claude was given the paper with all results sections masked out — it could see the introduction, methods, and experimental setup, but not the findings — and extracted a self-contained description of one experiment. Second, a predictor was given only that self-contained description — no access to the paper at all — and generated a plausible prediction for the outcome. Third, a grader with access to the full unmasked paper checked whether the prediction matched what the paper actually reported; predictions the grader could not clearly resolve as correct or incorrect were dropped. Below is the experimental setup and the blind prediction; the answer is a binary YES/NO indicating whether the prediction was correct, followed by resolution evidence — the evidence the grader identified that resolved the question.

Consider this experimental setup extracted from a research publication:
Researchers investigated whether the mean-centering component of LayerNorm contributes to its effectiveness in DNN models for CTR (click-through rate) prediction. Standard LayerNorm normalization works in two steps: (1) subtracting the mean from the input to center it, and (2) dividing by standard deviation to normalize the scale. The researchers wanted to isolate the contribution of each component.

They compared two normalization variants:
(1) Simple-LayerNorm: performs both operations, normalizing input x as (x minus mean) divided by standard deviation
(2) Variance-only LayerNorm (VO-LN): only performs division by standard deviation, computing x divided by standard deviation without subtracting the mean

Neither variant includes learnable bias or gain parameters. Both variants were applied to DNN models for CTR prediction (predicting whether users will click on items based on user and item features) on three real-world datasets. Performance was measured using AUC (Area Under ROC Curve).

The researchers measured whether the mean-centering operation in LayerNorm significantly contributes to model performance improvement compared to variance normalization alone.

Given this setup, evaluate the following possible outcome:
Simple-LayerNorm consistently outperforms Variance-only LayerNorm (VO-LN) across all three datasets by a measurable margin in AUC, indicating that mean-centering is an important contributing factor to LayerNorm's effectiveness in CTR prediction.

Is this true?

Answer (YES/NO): NO